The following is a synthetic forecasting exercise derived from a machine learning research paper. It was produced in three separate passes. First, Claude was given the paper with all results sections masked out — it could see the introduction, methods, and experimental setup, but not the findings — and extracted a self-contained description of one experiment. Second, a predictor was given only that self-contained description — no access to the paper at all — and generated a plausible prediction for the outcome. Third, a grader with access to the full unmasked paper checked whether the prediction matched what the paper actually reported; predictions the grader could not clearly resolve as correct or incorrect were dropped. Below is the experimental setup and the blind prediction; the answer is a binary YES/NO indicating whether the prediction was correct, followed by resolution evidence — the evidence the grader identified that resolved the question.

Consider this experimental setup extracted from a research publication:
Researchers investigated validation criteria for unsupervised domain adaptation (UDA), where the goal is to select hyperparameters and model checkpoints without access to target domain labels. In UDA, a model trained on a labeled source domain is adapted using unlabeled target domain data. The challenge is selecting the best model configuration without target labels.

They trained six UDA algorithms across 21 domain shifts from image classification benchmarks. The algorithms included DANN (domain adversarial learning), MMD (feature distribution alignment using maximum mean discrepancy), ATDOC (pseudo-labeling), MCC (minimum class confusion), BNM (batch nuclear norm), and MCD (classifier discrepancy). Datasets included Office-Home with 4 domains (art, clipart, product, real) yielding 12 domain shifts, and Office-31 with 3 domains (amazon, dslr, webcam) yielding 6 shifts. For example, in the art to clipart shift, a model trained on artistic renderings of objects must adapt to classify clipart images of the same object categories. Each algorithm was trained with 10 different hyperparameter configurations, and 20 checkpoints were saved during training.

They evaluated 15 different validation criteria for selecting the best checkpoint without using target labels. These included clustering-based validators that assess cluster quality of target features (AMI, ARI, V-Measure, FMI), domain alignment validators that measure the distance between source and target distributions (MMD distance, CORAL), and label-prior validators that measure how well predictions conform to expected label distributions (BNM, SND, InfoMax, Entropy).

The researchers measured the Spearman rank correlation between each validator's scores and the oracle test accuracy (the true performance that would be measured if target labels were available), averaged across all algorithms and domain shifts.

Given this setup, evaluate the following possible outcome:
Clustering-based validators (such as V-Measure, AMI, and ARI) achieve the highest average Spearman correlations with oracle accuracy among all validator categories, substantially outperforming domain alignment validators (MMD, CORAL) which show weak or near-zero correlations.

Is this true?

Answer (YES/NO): NO